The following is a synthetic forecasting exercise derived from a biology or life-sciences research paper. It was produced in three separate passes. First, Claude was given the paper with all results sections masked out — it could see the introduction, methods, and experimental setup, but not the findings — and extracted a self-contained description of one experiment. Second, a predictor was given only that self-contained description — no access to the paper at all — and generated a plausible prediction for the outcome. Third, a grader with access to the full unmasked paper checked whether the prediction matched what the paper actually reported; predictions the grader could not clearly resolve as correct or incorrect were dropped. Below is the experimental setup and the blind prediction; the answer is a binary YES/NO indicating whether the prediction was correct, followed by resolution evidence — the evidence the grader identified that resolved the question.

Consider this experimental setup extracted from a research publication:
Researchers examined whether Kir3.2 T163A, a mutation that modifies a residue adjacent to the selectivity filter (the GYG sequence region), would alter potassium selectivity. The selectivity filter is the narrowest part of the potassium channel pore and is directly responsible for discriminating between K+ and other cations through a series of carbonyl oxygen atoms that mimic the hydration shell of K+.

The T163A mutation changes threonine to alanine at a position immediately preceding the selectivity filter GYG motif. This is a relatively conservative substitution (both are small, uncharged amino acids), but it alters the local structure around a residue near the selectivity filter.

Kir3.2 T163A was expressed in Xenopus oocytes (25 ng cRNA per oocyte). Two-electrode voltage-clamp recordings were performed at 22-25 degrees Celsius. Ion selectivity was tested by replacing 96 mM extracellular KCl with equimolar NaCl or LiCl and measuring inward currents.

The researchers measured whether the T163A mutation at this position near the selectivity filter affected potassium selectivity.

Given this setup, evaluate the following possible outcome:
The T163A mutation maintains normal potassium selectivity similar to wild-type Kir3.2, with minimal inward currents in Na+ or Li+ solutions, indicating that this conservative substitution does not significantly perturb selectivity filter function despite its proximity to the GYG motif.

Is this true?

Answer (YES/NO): YES